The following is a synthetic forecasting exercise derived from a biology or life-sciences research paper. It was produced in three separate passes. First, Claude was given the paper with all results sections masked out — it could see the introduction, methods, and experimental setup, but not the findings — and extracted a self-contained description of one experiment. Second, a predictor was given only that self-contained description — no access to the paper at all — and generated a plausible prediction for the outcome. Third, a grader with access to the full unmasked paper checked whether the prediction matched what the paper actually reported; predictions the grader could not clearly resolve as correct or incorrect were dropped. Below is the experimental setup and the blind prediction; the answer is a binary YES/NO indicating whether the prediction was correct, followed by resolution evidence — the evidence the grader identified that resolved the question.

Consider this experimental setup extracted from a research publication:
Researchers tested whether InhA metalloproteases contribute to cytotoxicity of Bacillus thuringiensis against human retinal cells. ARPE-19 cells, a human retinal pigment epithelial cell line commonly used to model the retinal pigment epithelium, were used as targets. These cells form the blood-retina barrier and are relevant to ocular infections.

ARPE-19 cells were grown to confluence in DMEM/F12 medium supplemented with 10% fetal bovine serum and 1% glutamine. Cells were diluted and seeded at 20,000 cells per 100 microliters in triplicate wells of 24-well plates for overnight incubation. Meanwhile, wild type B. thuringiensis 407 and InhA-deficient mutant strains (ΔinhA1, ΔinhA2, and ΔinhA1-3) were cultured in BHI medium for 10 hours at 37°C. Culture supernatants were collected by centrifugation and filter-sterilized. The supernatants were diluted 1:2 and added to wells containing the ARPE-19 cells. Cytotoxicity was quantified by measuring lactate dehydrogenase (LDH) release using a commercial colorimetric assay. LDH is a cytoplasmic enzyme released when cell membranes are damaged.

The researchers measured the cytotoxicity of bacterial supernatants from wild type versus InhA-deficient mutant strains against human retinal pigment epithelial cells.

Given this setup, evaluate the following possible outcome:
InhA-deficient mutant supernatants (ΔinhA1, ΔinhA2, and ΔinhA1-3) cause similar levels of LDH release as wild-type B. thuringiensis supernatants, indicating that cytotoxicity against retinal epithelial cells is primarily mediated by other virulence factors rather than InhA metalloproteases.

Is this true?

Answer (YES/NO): YES